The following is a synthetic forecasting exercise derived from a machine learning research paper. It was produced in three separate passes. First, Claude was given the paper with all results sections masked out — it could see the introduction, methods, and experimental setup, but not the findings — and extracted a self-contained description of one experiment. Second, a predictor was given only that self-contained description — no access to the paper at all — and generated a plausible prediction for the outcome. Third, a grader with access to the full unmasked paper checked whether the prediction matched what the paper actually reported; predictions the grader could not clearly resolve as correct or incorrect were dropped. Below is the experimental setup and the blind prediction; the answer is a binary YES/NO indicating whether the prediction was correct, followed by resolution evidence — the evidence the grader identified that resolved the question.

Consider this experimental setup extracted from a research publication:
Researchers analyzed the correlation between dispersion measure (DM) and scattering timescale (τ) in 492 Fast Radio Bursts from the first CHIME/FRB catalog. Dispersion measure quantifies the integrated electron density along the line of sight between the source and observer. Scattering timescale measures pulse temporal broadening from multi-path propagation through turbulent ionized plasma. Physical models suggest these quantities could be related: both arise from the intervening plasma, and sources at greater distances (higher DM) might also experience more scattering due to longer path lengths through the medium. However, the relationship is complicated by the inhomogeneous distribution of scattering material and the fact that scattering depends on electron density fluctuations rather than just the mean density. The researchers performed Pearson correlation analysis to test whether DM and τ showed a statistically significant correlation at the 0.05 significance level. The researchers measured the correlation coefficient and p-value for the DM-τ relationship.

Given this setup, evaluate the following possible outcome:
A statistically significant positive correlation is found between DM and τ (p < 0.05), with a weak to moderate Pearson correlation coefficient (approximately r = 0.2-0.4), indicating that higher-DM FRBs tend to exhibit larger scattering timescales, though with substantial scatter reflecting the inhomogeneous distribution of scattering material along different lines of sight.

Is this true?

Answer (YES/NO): NO